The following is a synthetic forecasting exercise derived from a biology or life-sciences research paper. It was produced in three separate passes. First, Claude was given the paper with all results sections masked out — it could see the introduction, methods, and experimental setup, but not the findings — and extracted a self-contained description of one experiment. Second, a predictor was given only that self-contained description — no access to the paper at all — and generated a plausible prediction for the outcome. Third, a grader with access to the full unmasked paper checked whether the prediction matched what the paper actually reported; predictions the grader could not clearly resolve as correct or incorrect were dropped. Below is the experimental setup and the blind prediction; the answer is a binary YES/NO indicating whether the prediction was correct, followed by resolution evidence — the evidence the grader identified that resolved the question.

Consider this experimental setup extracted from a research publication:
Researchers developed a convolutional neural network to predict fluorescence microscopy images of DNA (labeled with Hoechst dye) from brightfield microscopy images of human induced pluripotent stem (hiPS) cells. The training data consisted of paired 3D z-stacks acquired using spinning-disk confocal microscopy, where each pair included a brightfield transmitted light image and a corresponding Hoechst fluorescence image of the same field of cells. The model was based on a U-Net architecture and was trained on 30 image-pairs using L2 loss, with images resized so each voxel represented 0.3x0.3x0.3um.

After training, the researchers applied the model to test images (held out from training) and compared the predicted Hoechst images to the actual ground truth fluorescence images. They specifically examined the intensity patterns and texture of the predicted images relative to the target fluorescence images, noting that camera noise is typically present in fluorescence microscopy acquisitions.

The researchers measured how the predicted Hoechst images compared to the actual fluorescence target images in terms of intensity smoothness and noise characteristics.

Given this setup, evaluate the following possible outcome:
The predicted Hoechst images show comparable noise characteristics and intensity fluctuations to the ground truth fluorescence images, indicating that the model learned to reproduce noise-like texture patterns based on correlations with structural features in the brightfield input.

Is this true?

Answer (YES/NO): NO